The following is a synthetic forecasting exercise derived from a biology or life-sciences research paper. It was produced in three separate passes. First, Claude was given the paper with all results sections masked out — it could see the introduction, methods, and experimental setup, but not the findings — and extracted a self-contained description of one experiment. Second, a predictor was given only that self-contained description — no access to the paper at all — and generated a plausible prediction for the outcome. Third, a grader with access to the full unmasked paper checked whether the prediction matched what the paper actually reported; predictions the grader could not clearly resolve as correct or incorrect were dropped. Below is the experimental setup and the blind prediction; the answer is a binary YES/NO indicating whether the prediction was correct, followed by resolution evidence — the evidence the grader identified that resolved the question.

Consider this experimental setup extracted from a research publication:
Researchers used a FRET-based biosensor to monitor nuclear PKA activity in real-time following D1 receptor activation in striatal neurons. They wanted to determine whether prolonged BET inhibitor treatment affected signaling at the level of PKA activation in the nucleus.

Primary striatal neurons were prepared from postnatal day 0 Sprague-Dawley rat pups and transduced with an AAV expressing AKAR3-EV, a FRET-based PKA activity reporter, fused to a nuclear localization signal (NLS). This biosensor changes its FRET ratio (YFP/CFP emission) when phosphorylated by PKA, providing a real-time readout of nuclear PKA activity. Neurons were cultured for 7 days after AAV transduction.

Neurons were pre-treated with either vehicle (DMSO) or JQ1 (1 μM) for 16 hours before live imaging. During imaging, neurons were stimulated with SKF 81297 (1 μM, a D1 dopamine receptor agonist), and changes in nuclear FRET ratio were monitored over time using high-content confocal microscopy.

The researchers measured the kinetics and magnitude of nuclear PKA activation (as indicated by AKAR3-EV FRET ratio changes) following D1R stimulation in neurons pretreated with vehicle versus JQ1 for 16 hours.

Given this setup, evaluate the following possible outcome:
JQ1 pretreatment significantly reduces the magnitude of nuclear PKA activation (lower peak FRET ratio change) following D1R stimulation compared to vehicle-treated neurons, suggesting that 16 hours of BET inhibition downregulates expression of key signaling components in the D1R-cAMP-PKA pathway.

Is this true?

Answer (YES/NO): NO